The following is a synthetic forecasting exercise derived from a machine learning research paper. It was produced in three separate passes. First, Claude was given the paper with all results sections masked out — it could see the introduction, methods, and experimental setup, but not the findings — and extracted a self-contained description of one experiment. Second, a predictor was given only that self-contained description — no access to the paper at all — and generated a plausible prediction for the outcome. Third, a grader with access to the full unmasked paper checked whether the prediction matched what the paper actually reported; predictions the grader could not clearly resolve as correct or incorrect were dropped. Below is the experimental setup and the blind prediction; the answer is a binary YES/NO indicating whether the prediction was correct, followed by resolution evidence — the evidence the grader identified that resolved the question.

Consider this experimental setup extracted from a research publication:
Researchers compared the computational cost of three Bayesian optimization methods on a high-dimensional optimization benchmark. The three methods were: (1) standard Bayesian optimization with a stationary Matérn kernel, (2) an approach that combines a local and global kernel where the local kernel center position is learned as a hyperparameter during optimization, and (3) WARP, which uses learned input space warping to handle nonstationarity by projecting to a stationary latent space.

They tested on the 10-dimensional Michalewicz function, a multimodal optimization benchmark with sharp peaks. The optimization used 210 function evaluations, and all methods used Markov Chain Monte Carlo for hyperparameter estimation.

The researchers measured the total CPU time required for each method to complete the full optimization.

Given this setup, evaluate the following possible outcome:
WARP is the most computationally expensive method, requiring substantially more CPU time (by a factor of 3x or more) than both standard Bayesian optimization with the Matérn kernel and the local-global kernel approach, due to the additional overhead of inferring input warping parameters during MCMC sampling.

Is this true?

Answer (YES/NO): YES